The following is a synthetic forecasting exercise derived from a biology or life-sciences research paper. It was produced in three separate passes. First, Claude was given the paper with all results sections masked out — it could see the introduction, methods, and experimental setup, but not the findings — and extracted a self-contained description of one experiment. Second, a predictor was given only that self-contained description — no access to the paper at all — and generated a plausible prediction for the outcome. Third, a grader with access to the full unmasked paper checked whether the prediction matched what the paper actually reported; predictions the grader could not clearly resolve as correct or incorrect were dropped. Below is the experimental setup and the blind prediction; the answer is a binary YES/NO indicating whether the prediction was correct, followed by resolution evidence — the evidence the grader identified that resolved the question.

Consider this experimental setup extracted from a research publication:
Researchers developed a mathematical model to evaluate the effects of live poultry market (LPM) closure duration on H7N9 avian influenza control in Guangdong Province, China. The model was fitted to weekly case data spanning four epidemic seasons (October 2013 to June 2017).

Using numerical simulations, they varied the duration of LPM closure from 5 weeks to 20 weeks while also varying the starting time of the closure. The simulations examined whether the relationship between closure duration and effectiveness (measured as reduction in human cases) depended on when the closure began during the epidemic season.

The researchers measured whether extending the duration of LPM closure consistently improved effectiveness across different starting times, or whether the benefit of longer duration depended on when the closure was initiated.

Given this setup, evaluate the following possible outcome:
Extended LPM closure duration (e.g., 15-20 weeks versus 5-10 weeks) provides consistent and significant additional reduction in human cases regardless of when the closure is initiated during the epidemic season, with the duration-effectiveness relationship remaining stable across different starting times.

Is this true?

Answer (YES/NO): NO